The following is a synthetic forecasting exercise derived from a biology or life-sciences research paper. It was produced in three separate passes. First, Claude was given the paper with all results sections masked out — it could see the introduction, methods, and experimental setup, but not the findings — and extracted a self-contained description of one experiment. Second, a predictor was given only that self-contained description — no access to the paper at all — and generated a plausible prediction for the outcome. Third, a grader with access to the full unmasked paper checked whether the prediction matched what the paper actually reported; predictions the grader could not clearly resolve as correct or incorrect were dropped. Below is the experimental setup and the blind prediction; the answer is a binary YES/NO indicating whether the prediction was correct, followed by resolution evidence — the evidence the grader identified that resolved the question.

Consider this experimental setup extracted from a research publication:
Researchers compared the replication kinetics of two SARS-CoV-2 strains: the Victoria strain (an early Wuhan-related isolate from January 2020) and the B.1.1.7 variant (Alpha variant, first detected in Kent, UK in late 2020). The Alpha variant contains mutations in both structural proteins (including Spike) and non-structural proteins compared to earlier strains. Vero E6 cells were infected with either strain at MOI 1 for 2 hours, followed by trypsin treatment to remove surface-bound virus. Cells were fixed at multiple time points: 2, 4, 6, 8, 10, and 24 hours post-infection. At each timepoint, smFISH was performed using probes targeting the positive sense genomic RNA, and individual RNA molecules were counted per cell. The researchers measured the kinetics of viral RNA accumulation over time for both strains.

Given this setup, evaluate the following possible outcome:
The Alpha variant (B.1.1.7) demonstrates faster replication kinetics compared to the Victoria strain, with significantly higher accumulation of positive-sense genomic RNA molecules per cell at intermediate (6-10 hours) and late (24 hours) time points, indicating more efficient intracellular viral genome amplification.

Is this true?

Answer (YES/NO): NO